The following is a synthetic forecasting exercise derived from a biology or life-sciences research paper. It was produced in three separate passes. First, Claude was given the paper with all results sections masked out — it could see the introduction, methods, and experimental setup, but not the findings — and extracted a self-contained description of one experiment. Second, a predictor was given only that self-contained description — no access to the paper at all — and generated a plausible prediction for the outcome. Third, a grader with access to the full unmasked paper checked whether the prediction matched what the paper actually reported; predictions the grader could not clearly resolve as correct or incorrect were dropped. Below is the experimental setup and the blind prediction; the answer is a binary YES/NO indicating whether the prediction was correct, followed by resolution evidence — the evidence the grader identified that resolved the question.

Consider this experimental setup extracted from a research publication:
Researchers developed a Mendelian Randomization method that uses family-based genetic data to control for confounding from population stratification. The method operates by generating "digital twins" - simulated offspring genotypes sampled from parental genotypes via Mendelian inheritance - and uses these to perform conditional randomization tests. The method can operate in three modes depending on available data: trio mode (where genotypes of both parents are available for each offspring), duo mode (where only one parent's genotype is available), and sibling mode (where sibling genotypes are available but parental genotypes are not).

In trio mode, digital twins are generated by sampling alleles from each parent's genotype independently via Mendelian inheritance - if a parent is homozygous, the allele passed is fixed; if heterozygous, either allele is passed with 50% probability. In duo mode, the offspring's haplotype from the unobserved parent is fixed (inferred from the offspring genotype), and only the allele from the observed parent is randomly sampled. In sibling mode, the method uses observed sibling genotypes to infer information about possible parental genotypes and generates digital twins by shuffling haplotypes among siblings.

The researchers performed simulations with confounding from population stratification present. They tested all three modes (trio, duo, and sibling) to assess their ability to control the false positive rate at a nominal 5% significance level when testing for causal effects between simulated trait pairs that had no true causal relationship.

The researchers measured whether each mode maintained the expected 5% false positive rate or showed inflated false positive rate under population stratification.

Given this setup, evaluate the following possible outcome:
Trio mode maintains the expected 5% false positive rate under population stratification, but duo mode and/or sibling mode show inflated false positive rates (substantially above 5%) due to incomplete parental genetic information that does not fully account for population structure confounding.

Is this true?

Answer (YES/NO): YES